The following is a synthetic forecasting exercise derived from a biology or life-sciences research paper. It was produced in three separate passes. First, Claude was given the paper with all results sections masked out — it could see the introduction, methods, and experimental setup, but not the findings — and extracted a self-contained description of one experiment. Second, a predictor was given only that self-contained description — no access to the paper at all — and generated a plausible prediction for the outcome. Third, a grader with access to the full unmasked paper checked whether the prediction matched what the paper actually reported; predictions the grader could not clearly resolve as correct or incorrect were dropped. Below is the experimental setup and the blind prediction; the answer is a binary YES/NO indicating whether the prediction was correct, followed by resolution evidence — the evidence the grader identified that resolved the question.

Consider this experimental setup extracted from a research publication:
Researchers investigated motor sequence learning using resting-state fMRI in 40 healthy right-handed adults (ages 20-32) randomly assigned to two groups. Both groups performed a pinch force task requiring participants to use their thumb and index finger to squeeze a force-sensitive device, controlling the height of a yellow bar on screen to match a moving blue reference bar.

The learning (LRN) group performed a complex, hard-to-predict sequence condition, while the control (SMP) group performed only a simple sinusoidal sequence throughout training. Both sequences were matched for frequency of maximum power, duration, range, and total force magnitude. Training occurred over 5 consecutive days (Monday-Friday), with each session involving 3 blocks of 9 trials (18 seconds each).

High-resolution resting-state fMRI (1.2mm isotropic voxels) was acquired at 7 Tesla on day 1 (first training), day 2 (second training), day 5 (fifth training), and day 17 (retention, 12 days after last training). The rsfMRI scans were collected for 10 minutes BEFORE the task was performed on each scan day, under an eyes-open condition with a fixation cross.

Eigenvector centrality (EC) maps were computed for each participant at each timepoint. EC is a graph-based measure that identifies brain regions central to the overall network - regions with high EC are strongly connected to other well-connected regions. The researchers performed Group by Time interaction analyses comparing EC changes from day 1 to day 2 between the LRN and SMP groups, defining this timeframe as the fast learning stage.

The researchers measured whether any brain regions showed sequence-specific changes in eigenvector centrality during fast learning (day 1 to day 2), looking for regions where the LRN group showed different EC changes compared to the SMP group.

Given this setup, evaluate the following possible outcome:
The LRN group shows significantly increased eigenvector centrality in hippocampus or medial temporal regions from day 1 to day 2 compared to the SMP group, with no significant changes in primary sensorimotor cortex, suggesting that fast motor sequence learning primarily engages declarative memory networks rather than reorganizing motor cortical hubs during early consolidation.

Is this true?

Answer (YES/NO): NO